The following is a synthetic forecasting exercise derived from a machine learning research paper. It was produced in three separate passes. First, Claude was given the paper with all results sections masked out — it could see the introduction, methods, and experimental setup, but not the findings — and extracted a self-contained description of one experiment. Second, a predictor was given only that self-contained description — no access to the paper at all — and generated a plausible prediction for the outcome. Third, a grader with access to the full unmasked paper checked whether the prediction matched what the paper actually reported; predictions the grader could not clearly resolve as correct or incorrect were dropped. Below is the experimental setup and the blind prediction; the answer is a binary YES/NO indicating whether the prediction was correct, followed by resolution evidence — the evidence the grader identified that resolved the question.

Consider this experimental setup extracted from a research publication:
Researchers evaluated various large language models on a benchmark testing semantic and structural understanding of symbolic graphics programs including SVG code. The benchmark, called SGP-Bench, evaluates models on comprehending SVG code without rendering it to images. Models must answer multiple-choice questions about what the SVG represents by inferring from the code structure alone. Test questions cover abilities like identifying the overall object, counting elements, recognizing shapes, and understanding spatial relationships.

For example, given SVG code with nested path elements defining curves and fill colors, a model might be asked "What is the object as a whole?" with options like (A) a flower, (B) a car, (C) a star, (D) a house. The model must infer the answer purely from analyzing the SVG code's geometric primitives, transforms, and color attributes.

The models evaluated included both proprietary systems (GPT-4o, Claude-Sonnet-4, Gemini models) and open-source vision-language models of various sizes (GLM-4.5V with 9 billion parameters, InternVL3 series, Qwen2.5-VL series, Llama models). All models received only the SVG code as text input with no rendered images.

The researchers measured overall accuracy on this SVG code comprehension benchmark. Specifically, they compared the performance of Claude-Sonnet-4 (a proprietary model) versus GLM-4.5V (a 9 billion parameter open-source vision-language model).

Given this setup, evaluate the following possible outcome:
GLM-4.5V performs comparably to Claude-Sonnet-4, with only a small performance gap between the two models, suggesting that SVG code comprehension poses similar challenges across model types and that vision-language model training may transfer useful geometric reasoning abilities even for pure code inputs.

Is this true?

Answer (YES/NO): NO